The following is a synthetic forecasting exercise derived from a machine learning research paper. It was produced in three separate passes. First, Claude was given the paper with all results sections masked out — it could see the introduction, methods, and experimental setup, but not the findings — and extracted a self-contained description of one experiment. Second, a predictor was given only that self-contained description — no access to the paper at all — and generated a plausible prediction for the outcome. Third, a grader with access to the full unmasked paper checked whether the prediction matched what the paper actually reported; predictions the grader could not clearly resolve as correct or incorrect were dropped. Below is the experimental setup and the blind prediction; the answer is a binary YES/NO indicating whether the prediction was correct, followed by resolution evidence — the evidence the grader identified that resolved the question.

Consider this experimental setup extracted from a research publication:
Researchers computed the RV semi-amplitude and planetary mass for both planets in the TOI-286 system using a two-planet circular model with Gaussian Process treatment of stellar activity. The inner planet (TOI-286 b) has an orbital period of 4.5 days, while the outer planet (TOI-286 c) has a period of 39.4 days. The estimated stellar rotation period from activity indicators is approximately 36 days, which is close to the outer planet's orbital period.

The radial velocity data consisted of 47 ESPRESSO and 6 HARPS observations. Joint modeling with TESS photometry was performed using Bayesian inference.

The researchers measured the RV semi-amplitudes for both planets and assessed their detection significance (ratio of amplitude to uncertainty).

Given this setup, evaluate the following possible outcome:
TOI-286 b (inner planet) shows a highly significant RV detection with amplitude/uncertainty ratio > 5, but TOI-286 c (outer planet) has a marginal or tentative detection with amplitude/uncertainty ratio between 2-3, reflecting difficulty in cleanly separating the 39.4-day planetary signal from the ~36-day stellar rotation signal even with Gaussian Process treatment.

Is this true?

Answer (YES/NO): NO